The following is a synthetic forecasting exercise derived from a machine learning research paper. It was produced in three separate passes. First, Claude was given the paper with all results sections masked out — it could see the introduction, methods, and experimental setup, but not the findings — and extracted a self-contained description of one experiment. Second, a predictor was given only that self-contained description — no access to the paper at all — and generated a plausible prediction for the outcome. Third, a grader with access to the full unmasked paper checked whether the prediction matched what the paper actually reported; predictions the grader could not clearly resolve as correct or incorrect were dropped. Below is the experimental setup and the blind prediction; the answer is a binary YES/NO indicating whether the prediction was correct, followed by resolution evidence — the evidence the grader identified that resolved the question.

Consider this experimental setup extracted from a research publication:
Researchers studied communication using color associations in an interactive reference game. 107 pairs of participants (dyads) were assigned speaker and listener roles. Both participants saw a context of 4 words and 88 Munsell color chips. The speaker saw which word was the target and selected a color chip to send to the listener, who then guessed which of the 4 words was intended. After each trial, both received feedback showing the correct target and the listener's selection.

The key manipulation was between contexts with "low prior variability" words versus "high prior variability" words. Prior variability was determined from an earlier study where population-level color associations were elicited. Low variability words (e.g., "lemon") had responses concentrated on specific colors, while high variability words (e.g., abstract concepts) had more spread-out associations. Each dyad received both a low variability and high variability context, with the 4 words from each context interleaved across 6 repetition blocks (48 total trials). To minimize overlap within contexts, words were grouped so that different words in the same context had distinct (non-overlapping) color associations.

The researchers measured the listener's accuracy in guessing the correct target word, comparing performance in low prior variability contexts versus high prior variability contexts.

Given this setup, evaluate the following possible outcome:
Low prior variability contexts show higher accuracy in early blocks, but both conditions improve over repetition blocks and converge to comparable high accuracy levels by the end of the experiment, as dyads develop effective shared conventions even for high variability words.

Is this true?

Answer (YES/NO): NO